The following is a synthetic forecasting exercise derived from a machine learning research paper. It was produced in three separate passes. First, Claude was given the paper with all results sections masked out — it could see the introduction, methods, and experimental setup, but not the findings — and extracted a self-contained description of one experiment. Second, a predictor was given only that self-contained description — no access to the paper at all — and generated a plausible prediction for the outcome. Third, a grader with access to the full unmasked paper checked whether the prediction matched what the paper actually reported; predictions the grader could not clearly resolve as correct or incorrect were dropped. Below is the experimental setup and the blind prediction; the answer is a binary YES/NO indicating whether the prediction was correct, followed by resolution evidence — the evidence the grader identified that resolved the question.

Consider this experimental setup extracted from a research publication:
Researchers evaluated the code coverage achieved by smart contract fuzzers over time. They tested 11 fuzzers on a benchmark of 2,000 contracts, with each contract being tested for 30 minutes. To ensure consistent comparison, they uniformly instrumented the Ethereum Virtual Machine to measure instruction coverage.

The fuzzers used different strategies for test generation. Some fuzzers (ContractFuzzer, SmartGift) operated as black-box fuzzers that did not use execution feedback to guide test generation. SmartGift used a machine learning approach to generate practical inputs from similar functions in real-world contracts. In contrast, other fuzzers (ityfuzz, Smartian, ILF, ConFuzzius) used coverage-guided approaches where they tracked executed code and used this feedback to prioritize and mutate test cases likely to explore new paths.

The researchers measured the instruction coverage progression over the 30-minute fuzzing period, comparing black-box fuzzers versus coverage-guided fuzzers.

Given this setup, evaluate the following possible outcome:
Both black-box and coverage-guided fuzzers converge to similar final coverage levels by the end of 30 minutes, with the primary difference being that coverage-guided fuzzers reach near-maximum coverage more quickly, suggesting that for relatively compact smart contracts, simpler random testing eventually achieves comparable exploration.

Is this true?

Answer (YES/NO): NO